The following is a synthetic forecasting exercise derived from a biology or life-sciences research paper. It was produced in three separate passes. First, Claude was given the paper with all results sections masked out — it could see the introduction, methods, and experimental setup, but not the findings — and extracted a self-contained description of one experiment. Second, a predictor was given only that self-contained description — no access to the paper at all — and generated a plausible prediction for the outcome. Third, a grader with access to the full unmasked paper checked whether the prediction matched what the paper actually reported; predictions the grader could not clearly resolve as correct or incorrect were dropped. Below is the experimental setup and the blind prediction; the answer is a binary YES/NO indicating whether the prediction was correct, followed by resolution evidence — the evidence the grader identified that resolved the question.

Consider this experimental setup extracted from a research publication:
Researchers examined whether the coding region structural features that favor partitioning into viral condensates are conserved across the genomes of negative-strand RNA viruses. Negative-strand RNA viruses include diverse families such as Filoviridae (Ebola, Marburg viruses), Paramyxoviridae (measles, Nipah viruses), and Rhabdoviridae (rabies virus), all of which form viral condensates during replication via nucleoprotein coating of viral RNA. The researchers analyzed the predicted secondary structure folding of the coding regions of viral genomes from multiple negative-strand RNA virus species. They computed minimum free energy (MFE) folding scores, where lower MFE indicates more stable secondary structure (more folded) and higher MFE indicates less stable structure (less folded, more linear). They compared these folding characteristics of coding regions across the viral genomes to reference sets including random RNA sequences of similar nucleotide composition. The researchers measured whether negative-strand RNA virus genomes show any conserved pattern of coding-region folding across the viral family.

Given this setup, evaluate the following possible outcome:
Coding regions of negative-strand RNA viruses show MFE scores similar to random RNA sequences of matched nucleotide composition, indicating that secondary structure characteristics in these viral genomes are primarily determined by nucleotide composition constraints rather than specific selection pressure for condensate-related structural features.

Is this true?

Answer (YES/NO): NO